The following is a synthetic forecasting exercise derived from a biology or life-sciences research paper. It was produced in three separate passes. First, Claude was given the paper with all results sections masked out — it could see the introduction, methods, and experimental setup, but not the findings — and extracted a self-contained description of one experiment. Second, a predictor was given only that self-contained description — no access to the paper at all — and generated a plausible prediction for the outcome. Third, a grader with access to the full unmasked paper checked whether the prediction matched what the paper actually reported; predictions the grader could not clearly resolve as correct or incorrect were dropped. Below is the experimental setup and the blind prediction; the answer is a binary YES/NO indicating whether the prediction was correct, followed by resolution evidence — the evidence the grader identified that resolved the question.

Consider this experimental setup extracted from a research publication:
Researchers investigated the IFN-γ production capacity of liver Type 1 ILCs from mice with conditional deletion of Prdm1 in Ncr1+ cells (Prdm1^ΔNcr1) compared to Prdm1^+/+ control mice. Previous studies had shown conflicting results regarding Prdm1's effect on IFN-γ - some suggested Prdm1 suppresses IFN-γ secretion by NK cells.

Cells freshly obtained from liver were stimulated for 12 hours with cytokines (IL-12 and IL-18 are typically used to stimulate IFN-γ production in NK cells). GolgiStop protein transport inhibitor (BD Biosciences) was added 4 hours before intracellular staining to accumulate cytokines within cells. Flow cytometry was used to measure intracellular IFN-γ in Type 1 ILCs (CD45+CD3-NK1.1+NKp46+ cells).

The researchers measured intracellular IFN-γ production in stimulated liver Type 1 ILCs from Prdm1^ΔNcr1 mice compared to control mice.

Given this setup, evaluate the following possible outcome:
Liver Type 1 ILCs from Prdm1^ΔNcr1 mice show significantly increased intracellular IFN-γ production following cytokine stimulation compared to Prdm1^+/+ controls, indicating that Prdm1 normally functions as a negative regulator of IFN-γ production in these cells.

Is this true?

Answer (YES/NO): NO